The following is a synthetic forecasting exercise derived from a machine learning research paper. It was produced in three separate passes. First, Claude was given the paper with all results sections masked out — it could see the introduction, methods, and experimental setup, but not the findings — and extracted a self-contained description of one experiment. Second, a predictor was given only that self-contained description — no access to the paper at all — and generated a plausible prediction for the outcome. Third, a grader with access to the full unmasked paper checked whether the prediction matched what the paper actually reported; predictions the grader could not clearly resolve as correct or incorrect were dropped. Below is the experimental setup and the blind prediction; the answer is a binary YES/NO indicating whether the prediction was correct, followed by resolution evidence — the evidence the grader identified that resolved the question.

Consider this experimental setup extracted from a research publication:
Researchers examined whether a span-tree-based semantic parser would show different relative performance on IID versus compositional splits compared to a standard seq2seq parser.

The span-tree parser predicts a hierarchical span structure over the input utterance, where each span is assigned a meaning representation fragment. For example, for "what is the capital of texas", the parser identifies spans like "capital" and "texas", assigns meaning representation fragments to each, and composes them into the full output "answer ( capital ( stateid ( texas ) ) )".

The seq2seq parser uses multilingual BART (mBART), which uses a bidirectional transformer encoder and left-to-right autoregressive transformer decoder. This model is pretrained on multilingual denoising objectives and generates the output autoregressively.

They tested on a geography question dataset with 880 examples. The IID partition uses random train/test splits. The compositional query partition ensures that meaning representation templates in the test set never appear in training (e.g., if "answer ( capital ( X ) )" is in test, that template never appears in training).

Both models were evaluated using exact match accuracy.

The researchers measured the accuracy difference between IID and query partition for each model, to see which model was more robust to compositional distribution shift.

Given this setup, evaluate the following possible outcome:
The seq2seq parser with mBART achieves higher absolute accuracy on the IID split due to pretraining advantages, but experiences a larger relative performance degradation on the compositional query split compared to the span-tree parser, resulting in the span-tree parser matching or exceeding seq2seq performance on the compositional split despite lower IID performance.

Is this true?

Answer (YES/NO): NO